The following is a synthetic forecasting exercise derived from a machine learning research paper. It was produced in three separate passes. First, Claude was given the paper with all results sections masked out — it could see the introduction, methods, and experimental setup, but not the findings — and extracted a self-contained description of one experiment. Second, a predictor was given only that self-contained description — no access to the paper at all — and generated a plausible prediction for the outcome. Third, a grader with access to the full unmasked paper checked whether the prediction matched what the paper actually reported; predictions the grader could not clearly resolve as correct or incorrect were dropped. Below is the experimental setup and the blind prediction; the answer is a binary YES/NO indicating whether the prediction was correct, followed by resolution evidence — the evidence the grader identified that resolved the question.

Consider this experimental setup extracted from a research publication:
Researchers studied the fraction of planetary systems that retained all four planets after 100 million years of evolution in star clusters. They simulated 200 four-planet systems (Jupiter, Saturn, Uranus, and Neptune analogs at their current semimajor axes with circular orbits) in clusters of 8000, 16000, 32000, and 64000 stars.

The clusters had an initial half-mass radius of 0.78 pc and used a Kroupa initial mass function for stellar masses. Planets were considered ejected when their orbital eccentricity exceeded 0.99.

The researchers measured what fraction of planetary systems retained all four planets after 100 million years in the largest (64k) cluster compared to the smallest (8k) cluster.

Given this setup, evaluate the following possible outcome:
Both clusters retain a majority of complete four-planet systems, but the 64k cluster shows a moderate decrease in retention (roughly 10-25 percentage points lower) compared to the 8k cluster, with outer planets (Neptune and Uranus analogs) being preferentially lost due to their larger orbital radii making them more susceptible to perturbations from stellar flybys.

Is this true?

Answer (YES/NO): NO